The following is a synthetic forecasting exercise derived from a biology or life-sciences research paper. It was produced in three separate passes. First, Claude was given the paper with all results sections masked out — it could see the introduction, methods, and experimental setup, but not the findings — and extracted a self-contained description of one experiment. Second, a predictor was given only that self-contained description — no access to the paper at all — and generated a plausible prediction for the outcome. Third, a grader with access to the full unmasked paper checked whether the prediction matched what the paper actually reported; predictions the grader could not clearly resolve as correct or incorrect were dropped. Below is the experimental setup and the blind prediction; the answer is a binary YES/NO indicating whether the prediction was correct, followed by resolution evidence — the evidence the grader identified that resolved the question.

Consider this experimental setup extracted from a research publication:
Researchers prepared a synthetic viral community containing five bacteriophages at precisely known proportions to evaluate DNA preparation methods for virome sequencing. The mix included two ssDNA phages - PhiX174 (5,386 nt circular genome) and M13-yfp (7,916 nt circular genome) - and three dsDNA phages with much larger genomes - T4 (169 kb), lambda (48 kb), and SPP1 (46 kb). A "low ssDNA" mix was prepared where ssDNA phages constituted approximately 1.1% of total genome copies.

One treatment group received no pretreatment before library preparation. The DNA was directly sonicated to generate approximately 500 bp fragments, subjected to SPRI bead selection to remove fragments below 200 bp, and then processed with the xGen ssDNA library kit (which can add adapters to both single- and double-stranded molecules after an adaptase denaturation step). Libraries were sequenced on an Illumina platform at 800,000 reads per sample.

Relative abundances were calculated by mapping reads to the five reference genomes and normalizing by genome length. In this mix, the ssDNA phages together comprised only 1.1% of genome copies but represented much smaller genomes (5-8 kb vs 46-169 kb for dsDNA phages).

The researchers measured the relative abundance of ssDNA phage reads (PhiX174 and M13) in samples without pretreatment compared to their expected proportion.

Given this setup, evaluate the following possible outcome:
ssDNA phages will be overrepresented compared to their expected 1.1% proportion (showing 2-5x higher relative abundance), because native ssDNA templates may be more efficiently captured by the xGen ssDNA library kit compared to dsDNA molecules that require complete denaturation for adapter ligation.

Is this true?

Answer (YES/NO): NO